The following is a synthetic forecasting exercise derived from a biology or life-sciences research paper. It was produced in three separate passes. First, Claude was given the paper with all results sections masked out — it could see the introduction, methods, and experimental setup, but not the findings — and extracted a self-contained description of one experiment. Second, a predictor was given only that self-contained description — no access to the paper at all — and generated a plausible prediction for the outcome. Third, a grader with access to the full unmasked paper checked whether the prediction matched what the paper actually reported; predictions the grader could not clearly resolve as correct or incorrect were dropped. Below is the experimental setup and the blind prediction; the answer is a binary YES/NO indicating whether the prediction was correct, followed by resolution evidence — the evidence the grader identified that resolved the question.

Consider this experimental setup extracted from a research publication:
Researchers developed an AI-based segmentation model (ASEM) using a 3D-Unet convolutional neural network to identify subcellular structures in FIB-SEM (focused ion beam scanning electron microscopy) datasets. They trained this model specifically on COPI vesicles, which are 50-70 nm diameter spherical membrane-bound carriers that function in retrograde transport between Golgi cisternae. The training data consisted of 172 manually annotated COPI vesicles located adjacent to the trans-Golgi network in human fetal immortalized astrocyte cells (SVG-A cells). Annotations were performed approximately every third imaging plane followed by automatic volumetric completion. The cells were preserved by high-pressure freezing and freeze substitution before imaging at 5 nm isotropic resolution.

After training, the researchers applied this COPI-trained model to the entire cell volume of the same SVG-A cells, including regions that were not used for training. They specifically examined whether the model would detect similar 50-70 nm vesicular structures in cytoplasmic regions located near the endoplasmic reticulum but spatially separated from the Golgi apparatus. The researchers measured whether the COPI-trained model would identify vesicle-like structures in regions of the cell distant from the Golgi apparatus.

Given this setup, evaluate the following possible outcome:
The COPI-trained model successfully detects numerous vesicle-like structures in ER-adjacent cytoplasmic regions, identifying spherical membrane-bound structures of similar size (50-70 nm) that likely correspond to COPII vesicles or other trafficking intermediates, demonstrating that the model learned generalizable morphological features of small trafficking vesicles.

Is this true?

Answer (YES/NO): NO